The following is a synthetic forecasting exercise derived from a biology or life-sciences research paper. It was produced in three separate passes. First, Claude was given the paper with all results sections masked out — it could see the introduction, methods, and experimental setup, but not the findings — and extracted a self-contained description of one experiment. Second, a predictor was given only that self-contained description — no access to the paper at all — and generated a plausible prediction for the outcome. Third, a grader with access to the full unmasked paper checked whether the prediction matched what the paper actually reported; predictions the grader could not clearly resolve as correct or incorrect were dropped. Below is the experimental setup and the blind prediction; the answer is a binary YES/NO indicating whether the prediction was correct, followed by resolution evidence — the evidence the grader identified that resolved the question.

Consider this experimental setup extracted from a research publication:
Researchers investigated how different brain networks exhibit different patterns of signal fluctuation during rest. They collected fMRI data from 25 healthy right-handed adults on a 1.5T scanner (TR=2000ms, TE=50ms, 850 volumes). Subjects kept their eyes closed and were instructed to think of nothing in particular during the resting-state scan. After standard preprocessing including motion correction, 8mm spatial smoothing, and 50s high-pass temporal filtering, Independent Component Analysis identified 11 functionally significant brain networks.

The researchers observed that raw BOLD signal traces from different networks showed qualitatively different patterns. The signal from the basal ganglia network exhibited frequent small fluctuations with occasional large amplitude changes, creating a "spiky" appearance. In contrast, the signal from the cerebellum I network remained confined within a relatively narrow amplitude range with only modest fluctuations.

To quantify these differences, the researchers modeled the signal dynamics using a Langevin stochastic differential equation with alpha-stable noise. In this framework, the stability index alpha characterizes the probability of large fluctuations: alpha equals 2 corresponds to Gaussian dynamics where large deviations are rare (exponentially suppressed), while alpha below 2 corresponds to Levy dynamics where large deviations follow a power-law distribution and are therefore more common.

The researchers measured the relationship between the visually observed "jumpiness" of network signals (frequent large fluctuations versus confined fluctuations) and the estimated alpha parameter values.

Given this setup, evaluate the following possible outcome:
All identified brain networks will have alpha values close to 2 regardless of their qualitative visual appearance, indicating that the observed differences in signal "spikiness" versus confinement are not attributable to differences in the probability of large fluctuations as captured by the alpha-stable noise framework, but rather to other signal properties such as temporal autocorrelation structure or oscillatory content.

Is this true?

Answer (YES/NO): NO